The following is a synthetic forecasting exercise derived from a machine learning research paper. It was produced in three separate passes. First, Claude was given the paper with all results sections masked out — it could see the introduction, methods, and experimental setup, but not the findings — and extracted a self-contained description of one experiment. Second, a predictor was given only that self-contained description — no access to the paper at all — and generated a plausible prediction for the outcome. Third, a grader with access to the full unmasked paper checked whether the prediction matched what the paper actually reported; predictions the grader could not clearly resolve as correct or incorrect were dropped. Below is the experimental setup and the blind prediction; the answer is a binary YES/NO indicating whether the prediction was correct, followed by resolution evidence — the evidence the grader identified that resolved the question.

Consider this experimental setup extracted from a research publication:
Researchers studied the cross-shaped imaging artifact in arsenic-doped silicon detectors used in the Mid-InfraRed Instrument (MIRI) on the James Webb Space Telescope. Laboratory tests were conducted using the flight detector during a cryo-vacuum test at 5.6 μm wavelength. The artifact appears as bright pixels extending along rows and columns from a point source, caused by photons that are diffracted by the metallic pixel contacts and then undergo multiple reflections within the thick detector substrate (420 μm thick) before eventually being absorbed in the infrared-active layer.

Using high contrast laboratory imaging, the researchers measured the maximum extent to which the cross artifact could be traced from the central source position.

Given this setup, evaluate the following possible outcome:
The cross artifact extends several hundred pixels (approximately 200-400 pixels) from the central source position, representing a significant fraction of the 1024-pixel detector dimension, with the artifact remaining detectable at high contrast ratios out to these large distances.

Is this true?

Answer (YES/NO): YES